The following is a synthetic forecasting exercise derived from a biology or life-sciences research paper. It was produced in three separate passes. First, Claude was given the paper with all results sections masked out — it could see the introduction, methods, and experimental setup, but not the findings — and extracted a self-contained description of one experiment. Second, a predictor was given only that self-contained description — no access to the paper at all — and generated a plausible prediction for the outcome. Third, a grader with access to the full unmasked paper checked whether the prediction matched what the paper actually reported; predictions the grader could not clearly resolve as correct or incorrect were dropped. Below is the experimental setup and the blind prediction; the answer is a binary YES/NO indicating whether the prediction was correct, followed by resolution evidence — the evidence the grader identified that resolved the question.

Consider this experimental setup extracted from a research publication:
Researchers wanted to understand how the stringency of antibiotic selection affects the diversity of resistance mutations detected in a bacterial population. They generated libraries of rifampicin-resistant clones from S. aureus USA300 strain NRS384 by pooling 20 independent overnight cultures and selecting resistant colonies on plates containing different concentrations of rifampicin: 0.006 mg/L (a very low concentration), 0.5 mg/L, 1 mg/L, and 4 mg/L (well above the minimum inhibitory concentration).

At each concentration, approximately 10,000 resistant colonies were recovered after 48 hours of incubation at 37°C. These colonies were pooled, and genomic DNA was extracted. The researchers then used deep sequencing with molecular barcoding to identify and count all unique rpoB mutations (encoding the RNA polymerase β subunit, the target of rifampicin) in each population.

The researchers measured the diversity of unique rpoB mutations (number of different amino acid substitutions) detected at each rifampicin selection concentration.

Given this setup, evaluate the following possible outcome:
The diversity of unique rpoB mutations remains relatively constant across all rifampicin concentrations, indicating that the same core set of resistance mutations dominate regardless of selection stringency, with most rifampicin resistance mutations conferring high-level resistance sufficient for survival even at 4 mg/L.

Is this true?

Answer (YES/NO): NO